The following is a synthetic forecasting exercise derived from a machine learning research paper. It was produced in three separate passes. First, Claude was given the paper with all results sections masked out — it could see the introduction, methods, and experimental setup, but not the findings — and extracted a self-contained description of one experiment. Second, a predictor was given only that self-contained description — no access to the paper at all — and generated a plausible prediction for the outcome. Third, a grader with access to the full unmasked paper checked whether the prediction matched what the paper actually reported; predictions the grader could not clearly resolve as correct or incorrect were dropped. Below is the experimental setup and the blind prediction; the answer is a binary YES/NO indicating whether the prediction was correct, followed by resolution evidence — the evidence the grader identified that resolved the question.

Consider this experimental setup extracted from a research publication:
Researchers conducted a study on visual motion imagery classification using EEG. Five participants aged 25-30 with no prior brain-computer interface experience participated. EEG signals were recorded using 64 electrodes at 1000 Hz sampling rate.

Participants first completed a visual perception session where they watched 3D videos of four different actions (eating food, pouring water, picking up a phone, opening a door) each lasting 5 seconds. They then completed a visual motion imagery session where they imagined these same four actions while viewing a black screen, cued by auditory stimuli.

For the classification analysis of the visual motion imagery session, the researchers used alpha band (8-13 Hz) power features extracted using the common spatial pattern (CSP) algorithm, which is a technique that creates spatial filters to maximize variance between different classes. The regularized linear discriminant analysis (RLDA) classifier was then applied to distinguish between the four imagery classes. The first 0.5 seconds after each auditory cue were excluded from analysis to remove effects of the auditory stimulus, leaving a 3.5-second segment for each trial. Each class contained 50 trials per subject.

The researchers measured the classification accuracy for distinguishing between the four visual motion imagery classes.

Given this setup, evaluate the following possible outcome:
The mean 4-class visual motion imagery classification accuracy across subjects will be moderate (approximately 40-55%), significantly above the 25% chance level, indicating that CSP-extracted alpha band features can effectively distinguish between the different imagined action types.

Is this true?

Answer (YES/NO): NO